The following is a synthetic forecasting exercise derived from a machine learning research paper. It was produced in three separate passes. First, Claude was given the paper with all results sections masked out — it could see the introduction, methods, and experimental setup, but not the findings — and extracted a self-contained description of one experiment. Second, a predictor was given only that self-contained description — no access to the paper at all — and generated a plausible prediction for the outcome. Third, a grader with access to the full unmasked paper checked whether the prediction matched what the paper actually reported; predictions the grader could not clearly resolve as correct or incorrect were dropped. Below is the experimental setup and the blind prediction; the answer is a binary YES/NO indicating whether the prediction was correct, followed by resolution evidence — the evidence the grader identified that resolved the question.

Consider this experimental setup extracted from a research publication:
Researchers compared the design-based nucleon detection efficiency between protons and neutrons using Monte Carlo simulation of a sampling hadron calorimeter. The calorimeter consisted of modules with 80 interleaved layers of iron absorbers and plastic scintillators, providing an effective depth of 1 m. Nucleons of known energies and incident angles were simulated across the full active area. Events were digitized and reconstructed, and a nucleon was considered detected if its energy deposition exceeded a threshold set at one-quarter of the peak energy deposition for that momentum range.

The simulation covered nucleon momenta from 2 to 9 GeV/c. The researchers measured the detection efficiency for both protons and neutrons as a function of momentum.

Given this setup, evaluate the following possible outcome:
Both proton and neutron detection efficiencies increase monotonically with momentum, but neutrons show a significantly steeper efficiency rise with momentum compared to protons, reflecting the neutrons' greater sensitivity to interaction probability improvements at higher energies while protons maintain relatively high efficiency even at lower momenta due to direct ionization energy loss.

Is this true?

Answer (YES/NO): NO